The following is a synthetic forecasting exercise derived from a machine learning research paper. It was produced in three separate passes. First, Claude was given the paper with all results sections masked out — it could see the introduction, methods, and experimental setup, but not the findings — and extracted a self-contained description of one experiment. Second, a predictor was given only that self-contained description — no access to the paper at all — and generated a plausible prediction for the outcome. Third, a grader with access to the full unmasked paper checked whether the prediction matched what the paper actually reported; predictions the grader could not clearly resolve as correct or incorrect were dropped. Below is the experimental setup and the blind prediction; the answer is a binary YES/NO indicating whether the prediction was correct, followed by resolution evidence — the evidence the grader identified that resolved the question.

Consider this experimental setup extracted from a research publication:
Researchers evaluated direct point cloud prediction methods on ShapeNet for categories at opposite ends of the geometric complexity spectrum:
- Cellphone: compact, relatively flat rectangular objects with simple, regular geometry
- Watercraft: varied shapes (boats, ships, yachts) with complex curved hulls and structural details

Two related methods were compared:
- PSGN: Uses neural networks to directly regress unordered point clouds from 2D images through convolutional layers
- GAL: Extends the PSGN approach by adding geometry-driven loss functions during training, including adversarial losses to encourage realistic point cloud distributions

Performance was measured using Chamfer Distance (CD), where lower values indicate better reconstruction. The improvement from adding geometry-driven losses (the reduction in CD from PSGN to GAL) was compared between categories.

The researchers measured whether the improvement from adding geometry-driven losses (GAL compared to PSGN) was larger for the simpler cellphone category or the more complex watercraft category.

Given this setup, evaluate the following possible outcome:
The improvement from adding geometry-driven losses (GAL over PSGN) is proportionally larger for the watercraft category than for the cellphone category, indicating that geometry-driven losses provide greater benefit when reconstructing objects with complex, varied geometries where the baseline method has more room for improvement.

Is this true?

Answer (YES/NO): NO